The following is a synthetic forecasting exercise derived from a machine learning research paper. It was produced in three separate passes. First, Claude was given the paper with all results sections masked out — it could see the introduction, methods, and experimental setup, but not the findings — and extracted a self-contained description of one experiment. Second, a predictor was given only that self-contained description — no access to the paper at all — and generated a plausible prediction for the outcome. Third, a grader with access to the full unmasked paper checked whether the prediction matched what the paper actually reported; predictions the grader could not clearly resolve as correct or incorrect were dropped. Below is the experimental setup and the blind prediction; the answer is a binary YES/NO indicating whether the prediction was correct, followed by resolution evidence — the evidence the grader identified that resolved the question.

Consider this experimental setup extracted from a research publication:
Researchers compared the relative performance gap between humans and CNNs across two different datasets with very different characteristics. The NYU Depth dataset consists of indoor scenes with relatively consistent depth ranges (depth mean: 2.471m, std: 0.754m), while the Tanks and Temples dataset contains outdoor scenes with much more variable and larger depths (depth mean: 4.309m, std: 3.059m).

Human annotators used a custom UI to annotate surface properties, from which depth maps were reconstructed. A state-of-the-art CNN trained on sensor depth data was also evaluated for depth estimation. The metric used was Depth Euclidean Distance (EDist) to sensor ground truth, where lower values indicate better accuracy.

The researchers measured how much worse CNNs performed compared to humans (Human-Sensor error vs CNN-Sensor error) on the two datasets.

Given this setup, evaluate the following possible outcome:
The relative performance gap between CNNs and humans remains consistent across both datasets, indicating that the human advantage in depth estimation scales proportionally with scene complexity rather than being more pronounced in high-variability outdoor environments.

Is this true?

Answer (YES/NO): NO